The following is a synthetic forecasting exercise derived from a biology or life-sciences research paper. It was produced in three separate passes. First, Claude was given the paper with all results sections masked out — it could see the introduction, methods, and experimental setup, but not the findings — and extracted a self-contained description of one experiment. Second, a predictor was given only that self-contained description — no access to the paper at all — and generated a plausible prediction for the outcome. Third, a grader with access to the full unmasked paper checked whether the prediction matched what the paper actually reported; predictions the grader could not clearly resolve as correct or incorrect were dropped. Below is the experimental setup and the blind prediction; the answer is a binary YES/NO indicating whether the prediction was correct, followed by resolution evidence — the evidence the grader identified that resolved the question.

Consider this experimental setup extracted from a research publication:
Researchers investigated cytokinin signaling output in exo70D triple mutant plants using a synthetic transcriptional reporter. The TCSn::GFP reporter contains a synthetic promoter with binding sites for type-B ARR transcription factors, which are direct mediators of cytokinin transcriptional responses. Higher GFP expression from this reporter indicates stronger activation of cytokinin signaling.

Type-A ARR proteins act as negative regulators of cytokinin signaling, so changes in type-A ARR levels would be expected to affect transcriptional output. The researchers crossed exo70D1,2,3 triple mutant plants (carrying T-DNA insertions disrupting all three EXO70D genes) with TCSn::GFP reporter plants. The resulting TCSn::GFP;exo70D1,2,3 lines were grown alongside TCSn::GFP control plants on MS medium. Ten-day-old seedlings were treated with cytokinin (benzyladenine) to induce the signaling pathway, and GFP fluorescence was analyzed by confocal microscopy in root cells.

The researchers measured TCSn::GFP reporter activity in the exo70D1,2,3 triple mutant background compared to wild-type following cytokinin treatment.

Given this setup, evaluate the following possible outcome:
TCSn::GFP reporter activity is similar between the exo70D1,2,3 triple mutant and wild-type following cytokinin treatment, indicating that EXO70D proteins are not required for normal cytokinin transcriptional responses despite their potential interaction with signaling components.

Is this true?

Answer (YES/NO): NO